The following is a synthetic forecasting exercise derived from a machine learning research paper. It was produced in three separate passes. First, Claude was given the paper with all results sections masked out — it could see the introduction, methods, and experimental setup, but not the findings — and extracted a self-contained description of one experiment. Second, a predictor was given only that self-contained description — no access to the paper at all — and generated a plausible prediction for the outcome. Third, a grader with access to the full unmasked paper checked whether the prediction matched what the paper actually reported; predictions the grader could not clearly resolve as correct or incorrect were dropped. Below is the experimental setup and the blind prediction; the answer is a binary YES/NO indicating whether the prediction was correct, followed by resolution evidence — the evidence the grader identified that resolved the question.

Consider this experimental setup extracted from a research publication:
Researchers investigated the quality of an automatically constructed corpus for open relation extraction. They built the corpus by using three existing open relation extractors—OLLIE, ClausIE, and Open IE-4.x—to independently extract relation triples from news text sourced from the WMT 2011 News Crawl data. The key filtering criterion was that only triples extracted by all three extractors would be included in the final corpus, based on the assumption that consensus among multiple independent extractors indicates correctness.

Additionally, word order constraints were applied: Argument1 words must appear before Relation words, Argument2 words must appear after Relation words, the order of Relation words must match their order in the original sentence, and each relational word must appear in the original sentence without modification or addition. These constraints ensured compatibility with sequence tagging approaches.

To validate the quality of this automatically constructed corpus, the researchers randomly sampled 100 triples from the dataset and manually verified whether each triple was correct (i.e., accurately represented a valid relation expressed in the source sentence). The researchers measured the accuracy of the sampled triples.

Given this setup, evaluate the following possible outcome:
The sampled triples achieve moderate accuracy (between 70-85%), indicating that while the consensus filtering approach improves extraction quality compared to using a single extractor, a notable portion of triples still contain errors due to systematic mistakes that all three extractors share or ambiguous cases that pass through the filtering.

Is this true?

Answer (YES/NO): NO